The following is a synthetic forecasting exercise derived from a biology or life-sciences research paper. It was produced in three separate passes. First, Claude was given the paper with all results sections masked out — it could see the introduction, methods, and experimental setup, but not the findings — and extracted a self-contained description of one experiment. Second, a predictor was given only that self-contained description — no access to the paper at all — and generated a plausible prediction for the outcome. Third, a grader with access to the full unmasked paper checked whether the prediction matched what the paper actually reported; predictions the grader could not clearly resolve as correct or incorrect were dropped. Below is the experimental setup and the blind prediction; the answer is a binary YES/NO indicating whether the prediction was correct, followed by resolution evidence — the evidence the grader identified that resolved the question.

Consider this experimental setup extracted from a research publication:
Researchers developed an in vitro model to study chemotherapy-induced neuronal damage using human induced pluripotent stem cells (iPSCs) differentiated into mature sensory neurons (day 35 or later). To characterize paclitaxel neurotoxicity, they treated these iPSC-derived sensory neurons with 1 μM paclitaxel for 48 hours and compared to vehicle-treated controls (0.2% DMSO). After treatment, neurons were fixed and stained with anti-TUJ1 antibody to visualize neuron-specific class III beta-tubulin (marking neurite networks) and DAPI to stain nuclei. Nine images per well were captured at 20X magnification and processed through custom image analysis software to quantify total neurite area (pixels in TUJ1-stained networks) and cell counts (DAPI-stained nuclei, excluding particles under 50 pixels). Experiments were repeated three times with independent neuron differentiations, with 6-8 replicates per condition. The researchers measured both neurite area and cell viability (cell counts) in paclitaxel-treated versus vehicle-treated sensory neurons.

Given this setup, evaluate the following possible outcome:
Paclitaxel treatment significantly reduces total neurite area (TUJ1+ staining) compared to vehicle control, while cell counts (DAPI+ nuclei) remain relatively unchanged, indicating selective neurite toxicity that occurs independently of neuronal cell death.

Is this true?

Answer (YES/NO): YES